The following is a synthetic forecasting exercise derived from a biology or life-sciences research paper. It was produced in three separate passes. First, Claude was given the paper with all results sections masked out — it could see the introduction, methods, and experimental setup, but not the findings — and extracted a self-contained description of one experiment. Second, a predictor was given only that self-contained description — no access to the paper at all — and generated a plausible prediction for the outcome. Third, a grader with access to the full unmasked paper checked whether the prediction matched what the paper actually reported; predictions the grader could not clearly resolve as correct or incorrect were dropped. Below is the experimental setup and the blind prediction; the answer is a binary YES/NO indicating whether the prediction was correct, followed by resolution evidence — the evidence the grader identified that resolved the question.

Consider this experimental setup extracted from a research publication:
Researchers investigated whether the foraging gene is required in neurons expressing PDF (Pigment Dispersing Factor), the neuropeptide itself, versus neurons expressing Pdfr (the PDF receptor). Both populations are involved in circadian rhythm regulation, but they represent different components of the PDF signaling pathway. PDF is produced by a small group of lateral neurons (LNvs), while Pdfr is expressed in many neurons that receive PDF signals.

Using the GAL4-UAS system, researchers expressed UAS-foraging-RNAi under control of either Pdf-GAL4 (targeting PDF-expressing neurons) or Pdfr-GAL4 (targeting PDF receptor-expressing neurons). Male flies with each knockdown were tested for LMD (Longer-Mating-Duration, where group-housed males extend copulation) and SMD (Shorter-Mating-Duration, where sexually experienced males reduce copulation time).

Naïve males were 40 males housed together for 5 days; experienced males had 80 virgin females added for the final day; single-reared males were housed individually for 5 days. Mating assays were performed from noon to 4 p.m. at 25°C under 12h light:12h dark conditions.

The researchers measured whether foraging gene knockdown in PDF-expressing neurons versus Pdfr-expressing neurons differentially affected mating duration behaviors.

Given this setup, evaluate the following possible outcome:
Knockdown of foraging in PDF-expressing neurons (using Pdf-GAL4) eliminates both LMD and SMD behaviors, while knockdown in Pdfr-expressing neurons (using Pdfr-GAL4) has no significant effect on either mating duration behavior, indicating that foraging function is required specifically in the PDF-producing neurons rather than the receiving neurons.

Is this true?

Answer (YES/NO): NO